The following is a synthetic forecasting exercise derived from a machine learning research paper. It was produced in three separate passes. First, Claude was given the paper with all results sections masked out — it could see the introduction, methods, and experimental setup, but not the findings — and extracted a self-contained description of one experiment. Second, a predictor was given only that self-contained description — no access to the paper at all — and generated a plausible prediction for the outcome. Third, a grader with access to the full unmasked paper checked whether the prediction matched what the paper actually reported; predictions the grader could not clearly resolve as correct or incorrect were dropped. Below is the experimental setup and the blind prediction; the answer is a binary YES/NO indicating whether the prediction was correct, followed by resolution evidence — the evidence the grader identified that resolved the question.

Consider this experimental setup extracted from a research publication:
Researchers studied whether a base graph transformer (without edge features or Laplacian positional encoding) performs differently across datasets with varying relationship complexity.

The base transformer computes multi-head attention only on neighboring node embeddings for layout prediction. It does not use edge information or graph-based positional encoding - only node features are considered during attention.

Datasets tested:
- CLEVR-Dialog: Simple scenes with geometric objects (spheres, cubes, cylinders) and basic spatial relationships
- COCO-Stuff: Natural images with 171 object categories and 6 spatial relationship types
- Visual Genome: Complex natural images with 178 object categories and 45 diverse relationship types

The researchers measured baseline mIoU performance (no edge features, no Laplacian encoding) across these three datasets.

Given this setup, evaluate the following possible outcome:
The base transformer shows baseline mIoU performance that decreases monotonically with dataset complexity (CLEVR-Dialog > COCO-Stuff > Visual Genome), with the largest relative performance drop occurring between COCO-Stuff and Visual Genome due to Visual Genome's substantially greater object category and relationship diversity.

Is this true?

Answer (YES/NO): YES